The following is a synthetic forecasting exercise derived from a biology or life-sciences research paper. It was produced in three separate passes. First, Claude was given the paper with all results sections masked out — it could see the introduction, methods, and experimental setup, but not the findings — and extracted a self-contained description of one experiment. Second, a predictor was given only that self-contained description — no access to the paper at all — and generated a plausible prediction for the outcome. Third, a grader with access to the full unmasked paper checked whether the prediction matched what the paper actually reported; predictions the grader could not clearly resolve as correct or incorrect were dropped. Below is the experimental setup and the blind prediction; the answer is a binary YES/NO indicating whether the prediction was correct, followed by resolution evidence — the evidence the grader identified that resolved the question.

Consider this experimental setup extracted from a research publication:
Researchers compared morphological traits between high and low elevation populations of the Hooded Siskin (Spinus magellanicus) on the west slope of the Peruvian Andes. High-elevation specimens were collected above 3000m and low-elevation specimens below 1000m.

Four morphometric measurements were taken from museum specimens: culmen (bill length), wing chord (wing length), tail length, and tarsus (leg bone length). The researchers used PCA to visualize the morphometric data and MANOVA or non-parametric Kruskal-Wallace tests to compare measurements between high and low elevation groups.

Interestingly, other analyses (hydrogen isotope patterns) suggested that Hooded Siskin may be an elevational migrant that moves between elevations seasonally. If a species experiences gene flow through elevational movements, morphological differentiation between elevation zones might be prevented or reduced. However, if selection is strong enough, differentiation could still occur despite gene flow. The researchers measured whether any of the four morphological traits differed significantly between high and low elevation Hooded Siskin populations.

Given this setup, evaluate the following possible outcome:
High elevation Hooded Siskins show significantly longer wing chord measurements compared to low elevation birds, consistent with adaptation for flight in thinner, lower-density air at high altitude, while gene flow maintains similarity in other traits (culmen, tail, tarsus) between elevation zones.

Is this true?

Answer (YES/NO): YES